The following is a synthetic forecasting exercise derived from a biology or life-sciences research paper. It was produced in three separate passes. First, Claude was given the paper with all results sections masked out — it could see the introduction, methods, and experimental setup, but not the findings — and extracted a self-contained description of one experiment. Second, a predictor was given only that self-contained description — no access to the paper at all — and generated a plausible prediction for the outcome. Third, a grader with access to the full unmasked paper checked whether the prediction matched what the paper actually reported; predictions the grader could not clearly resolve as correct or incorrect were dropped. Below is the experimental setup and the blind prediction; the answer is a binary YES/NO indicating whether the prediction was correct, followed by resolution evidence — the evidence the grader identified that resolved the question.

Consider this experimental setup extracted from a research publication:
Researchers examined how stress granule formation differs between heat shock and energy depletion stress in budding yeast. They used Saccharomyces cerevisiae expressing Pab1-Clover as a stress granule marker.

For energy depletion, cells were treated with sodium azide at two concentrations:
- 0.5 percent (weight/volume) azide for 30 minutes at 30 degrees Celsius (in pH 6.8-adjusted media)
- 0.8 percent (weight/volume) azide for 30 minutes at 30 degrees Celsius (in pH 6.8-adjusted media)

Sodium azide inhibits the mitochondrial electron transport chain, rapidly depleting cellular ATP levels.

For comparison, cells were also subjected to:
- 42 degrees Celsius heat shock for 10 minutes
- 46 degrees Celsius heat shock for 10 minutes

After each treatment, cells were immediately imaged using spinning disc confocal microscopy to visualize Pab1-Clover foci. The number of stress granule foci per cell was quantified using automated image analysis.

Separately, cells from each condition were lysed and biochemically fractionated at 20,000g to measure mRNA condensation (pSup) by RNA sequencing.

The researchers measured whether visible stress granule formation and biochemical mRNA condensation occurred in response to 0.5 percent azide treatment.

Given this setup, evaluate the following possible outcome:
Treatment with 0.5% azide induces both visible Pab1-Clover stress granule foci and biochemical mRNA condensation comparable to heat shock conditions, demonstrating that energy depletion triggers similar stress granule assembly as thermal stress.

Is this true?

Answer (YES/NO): NO